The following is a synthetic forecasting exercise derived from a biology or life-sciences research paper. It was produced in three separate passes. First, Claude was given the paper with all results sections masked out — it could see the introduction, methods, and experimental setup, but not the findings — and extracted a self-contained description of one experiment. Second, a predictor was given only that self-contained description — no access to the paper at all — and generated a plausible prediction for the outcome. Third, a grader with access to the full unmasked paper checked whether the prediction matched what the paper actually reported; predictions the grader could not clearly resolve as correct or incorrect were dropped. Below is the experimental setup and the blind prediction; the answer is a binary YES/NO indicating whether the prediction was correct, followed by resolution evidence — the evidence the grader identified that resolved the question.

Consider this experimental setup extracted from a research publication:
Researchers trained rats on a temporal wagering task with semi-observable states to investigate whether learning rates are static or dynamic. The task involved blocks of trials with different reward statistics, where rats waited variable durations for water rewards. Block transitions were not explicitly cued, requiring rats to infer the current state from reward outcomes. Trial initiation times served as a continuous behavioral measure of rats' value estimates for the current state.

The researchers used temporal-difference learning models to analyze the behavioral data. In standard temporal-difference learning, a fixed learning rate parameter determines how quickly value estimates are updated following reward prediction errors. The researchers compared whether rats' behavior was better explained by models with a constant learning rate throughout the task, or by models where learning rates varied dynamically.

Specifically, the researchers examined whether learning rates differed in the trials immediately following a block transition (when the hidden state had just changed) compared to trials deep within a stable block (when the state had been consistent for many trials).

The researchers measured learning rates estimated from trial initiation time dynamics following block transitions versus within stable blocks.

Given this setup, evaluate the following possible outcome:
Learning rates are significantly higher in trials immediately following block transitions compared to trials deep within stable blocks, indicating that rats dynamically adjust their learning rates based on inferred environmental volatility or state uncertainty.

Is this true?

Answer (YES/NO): YES